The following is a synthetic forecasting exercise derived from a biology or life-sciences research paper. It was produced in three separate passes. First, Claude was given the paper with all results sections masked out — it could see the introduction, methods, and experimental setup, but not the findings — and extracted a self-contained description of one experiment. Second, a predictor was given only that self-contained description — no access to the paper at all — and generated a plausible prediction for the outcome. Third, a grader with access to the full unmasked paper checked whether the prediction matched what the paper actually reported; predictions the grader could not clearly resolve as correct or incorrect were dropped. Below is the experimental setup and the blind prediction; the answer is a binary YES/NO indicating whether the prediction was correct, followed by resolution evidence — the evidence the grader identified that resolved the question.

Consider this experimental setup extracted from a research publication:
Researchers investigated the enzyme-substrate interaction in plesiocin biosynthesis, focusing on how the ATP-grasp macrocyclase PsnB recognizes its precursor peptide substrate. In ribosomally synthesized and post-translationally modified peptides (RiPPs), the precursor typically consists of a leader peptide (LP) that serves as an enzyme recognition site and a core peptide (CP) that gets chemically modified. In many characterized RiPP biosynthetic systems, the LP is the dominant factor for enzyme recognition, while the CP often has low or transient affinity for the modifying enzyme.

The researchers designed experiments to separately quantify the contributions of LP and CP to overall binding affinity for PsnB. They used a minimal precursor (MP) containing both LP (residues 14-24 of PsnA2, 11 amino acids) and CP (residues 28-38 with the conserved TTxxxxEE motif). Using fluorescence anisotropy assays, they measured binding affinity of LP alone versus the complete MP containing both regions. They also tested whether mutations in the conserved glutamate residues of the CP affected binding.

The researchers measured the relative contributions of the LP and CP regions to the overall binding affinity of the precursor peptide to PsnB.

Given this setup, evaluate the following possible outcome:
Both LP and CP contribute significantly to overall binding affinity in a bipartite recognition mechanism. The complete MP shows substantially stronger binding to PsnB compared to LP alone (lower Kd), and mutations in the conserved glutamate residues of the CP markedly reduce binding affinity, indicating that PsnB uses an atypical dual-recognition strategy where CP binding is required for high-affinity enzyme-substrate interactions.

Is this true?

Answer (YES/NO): YES